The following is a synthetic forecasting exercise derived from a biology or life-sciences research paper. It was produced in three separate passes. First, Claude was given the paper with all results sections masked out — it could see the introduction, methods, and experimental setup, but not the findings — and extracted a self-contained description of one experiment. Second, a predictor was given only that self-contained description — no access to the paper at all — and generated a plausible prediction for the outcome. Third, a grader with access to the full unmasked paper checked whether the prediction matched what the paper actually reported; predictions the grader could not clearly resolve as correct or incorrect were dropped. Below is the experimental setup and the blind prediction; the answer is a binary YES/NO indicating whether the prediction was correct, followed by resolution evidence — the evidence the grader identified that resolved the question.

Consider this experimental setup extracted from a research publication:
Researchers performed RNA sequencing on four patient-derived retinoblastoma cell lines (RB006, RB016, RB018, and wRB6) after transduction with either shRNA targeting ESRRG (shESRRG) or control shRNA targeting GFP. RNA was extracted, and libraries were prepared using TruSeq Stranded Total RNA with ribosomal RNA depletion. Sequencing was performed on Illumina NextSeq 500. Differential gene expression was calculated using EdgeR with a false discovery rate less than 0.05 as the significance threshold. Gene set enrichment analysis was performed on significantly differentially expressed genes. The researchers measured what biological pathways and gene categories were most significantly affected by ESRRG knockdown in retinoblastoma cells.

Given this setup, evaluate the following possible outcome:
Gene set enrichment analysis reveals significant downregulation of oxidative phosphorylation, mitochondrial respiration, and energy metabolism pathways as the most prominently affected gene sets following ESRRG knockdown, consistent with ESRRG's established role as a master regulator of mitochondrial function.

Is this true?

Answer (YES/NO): NO